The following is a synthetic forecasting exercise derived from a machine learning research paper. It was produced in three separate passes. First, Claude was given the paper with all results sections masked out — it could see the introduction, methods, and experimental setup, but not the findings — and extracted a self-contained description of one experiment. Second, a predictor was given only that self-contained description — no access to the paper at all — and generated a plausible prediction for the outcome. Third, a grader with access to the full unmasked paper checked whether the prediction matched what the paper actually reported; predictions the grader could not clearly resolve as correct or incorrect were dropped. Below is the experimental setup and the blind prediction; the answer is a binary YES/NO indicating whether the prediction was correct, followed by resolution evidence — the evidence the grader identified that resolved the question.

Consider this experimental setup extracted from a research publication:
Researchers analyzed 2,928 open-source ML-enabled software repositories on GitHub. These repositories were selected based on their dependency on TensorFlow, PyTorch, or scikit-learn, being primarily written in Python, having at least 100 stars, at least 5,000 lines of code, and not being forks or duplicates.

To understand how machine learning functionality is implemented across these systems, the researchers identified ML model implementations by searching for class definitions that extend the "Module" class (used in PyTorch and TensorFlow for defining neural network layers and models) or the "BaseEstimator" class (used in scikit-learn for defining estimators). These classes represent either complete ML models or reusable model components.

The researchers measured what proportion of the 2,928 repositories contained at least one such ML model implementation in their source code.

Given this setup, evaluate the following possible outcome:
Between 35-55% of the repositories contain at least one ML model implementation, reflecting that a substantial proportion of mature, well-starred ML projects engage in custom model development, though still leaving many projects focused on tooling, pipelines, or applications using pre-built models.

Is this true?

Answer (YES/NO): NO